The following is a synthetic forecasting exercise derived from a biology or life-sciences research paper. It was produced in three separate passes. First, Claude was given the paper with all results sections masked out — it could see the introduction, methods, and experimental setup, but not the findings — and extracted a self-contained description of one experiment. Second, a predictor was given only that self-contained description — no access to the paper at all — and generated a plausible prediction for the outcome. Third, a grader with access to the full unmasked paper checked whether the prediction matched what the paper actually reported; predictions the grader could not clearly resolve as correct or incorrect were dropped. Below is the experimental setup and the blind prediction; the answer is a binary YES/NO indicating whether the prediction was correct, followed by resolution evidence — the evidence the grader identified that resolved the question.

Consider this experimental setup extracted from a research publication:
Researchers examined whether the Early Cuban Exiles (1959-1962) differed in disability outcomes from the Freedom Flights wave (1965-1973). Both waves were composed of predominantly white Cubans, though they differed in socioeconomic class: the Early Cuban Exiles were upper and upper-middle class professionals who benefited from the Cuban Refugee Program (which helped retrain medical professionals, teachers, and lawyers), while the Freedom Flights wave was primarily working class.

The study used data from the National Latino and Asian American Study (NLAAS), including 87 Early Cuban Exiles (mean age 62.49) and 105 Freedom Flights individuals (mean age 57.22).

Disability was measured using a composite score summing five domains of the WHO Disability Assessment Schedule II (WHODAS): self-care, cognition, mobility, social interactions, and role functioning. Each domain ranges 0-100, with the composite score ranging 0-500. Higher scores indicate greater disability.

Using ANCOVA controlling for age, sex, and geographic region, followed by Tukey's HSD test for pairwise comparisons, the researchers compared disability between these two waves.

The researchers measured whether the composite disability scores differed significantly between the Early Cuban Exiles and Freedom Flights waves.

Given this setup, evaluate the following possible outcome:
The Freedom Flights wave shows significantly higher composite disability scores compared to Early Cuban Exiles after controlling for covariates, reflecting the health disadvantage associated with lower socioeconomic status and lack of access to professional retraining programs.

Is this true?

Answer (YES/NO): NO